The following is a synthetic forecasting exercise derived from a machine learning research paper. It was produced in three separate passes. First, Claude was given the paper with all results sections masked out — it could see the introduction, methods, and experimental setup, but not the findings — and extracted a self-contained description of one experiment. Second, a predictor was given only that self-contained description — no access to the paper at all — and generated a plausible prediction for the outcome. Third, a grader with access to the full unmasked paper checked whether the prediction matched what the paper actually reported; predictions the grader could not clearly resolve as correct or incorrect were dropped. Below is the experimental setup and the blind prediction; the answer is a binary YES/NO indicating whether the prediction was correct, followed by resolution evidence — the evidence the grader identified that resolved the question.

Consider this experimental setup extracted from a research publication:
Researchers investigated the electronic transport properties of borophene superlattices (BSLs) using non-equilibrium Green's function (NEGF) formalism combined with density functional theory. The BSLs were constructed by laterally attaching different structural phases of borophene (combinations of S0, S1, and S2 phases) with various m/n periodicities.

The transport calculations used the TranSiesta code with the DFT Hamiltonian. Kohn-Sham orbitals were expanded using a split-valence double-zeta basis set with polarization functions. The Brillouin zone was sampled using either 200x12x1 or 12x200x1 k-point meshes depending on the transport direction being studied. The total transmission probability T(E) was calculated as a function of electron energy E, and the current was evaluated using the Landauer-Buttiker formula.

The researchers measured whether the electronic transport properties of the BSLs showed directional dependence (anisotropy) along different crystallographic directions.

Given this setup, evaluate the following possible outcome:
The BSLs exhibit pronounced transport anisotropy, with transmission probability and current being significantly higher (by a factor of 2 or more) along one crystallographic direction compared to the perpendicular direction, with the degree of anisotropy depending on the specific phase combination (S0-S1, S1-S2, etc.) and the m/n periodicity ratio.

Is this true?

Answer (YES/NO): YES